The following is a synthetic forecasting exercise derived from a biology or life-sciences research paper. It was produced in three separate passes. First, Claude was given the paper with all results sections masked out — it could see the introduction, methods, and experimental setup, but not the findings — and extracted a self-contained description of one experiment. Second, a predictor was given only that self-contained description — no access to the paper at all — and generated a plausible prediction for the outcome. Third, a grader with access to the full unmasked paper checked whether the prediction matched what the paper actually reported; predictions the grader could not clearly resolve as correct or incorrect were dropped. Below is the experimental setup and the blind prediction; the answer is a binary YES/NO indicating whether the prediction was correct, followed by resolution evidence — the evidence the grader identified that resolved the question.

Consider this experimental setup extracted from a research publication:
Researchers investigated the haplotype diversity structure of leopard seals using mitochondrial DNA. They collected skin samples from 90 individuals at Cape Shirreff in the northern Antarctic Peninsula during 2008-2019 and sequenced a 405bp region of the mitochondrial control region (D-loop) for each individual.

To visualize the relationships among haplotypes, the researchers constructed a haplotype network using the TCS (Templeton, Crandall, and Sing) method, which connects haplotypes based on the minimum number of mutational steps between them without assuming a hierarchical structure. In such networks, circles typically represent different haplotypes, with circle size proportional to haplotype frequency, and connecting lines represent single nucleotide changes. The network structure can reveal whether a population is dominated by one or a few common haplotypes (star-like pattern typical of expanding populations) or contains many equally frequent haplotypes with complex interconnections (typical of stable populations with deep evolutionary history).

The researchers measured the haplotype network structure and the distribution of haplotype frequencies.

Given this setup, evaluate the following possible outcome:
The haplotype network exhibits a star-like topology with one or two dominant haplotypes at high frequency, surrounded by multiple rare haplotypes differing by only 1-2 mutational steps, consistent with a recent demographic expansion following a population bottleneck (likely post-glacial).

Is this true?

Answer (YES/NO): NO